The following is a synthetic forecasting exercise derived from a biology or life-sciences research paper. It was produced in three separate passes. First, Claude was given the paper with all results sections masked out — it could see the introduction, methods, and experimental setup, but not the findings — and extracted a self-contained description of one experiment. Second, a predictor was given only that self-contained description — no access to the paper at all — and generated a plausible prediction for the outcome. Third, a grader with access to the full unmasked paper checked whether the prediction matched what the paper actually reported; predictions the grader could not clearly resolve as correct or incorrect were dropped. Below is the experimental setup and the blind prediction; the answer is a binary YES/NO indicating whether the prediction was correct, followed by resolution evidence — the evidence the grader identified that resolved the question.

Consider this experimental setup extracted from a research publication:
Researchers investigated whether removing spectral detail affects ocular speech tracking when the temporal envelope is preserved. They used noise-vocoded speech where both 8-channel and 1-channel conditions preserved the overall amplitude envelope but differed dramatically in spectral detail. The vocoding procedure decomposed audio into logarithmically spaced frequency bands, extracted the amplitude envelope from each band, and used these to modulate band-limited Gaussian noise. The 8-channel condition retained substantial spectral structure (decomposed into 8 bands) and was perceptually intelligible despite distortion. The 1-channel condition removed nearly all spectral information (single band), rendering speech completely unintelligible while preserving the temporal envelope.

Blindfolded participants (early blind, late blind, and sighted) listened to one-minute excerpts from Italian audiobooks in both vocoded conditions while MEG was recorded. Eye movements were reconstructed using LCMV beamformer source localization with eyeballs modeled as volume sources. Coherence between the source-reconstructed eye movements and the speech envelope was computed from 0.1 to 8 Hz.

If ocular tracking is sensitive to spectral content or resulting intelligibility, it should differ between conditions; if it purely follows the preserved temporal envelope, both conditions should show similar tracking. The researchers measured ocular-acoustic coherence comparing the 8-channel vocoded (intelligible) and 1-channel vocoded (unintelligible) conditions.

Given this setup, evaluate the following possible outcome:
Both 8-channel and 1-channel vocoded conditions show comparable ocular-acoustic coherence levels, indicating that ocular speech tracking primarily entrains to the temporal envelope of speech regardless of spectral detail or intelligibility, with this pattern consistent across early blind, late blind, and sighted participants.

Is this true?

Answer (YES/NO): YES